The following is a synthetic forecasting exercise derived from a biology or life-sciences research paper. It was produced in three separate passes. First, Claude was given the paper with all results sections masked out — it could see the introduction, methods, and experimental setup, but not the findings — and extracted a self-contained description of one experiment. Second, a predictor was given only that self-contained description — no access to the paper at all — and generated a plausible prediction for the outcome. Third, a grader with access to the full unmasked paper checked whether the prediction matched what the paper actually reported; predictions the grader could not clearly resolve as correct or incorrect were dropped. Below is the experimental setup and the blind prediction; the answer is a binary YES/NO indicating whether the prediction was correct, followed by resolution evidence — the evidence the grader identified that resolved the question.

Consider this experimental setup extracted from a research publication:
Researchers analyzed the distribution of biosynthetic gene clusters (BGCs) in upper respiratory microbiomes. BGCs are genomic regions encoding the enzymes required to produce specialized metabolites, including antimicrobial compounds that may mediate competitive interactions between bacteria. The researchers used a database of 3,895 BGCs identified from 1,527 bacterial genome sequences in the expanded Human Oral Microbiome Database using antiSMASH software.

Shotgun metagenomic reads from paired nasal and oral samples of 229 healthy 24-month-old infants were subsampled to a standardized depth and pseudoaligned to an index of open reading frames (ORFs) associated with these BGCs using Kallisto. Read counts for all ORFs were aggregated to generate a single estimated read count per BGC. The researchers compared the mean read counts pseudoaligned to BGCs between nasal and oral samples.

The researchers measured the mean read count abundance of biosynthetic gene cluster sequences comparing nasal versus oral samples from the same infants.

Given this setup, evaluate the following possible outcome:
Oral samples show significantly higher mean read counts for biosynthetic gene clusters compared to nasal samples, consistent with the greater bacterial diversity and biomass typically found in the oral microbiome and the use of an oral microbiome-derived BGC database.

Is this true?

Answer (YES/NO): YES